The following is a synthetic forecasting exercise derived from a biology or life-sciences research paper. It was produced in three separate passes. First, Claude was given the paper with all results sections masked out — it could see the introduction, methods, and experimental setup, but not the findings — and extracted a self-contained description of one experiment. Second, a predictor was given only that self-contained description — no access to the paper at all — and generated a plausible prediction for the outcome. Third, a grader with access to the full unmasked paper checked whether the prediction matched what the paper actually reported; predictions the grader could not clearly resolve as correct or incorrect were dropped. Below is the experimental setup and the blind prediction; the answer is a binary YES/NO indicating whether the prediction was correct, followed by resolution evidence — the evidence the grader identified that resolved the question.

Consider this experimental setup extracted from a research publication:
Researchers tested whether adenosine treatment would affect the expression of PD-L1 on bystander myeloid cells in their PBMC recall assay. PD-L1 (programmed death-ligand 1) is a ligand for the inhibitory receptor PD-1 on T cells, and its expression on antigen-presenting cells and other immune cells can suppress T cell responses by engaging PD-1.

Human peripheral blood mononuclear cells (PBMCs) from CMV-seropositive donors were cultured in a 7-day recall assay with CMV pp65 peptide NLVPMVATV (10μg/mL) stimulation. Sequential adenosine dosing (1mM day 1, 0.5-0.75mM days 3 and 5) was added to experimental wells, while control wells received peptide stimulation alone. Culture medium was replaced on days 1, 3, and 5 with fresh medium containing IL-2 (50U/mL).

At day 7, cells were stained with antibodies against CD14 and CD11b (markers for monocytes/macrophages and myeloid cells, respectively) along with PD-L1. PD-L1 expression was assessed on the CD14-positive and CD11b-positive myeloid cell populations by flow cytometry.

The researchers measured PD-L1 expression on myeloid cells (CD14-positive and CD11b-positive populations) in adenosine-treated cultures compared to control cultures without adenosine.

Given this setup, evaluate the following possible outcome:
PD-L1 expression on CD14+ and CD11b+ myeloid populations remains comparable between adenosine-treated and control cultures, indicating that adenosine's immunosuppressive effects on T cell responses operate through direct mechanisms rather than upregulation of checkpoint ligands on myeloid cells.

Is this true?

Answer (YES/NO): NO